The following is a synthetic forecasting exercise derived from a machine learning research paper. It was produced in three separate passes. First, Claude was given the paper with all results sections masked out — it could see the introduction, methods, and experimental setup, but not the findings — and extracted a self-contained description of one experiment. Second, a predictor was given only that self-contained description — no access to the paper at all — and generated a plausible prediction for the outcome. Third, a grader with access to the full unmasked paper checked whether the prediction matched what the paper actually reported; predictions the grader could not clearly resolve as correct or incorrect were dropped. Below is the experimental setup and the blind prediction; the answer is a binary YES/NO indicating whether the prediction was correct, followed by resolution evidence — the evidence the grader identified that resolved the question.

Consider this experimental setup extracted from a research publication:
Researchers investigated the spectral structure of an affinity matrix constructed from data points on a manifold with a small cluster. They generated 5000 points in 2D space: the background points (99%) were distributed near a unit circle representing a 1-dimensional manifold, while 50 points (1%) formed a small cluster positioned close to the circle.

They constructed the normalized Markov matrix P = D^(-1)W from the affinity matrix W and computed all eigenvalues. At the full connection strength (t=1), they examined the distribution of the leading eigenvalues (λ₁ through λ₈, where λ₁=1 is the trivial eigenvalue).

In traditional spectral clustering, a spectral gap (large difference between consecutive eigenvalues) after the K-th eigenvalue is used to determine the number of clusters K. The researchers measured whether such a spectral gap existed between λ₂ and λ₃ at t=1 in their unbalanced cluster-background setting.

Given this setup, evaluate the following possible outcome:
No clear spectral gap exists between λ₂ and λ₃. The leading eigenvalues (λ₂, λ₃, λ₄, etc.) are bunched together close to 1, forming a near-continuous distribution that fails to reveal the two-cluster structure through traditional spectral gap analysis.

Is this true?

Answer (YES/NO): YES